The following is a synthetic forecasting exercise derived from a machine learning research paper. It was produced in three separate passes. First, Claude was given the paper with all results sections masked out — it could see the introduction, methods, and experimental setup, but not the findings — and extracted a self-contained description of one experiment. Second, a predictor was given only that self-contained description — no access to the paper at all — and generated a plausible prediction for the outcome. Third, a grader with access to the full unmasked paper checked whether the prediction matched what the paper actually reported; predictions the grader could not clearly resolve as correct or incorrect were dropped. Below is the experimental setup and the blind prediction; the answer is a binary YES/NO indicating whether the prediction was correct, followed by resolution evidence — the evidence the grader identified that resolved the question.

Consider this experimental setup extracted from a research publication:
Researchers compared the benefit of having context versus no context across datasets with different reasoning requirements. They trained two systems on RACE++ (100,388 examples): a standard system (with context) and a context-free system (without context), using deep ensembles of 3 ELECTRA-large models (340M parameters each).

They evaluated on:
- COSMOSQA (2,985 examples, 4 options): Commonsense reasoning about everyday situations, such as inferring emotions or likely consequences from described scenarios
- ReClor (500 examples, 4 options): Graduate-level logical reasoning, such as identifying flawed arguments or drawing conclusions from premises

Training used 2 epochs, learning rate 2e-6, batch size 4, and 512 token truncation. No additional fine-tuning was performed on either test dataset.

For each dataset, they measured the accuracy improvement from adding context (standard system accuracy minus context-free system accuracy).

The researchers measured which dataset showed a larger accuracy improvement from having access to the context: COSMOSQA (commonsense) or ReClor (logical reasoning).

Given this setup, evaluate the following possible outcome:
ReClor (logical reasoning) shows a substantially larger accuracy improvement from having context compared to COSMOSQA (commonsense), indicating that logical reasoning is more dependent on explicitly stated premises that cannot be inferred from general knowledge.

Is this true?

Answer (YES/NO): NO